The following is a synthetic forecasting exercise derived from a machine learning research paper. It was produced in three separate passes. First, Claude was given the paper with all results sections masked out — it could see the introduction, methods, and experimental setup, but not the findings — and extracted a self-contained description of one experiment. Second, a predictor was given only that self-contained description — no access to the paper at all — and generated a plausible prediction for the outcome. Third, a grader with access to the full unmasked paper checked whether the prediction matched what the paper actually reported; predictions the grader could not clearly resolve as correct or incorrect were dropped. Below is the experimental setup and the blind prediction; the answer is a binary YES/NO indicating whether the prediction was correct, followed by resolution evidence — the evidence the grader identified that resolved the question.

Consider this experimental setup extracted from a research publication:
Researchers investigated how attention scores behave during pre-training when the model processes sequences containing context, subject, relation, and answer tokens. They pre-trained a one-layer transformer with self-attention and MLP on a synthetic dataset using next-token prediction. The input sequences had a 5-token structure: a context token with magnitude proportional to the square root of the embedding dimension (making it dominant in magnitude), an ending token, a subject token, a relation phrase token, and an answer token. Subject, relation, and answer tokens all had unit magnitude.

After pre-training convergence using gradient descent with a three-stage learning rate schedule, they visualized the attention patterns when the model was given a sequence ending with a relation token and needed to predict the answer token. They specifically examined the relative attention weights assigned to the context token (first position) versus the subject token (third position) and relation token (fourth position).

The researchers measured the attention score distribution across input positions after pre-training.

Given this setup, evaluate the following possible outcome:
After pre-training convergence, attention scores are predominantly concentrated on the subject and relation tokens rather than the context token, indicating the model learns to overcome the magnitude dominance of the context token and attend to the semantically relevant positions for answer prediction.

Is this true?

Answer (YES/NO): YES